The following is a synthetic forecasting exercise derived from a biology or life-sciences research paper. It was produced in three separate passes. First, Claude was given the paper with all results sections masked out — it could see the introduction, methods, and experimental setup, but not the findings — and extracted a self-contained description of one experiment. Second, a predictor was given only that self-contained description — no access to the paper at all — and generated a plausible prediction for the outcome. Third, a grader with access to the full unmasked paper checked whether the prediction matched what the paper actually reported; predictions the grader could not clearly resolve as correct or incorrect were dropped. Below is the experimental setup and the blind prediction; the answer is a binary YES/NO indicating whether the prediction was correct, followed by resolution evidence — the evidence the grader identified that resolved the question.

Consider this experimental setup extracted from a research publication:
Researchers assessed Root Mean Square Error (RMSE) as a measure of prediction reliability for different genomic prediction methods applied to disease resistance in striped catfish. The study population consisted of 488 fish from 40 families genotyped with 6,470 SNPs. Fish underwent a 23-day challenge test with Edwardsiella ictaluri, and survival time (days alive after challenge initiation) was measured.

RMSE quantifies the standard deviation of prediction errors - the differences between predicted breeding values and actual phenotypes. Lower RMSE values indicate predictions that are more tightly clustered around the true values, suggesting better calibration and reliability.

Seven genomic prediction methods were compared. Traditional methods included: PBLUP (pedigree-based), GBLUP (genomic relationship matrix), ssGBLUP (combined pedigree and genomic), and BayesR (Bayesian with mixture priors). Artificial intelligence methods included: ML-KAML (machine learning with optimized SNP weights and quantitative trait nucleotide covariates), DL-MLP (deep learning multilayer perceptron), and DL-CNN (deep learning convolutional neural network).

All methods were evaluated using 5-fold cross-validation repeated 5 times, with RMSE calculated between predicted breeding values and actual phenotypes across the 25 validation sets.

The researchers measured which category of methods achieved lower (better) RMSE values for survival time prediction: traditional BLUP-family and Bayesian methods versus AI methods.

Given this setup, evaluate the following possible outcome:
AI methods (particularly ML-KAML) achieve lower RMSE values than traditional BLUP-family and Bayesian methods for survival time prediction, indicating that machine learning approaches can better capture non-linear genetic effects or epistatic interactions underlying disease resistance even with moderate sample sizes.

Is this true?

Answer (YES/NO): NO